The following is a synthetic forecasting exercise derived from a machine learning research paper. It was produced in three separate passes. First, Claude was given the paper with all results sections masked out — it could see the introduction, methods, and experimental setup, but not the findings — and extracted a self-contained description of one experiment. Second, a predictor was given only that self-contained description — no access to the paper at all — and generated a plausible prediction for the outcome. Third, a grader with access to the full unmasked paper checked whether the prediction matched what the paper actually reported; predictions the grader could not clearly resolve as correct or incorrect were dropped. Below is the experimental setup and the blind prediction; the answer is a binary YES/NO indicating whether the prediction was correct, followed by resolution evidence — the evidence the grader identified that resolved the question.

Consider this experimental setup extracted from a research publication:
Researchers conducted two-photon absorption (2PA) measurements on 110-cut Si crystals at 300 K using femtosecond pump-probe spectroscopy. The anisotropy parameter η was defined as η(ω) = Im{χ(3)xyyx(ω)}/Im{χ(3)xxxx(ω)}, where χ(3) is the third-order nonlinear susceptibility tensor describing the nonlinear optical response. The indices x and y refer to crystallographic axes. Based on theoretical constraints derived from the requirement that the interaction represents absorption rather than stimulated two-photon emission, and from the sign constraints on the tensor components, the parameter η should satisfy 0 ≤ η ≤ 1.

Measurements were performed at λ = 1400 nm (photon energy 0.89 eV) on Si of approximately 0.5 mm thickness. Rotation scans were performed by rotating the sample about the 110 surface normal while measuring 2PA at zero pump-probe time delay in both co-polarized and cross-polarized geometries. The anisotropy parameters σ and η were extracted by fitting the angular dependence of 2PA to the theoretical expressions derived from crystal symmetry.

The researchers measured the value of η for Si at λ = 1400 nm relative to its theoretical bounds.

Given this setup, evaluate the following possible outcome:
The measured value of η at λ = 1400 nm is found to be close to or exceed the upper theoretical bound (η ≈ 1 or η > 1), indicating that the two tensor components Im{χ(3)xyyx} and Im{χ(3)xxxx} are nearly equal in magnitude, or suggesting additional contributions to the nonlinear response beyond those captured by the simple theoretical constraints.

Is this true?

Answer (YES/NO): YES